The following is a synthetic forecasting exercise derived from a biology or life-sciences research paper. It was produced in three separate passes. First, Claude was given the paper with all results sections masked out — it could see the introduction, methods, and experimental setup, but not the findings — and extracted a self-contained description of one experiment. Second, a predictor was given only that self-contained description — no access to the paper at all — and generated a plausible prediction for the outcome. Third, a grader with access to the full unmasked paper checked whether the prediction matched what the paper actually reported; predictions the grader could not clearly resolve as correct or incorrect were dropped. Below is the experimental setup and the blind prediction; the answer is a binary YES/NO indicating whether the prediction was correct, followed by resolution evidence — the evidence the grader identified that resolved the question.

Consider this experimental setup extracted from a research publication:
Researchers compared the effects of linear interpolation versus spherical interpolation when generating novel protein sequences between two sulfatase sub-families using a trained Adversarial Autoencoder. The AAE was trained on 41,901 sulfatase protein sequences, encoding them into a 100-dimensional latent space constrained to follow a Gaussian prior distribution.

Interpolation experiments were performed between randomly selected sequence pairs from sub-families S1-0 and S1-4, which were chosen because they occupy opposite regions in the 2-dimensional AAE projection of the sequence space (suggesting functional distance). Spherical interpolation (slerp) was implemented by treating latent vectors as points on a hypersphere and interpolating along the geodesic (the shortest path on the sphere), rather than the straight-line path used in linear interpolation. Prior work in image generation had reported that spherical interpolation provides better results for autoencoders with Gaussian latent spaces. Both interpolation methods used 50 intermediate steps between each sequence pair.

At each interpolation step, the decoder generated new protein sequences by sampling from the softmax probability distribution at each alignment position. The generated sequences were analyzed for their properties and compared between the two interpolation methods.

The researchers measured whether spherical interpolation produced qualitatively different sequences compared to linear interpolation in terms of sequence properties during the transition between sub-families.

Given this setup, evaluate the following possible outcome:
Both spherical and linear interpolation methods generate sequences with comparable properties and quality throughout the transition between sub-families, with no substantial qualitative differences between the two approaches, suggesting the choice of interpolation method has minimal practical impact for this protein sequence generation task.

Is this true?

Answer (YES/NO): YES